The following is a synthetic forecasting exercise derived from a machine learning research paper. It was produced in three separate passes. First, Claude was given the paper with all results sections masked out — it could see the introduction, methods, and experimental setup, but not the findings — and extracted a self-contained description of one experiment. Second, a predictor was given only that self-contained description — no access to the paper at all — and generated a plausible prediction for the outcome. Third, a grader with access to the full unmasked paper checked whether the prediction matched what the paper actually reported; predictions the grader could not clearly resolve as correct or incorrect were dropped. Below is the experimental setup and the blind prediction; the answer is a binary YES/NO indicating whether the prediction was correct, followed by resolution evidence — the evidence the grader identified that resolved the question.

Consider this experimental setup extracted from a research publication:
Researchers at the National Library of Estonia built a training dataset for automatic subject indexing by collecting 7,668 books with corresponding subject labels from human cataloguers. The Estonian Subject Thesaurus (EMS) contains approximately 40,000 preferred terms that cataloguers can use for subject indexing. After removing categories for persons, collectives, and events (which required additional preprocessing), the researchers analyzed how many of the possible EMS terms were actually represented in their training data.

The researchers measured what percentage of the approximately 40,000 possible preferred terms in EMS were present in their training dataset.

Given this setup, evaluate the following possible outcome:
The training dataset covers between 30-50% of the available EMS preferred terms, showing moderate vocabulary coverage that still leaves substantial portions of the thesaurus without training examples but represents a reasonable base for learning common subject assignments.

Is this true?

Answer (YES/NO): NO